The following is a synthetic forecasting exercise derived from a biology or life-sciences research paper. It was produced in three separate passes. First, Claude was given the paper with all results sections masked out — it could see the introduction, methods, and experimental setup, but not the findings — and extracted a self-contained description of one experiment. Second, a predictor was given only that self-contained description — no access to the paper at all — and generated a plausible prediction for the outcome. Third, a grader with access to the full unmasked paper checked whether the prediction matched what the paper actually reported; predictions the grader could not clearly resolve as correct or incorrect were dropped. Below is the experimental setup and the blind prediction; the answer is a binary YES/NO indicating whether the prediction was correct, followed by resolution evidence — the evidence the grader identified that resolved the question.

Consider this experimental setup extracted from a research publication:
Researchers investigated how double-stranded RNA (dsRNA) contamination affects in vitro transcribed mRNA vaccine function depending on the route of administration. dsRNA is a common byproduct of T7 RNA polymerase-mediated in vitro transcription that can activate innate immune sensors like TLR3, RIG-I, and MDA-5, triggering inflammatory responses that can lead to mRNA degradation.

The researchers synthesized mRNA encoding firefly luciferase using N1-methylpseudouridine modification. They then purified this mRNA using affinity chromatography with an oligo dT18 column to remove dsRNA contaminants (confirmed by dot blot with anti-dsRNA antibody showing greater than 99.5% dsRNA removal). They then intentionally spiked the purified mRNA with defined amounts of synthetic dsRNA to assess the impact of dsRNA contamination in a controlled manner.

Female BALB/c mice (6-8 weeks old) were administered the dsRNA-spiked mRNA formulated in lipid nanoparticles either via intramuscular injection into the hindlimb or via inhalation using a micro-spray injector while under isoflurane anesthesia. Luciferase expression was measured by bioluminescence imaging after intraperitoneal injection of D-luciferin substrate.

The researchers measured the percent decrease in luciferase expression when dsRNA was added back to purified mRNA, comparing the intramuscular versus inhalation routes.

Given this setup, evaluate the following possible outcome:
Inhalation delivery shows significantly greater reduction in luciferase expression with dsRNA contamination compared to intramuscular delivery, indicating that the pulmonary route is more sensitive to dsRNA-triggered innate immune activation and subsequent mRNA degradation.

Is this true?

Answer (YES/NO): YES